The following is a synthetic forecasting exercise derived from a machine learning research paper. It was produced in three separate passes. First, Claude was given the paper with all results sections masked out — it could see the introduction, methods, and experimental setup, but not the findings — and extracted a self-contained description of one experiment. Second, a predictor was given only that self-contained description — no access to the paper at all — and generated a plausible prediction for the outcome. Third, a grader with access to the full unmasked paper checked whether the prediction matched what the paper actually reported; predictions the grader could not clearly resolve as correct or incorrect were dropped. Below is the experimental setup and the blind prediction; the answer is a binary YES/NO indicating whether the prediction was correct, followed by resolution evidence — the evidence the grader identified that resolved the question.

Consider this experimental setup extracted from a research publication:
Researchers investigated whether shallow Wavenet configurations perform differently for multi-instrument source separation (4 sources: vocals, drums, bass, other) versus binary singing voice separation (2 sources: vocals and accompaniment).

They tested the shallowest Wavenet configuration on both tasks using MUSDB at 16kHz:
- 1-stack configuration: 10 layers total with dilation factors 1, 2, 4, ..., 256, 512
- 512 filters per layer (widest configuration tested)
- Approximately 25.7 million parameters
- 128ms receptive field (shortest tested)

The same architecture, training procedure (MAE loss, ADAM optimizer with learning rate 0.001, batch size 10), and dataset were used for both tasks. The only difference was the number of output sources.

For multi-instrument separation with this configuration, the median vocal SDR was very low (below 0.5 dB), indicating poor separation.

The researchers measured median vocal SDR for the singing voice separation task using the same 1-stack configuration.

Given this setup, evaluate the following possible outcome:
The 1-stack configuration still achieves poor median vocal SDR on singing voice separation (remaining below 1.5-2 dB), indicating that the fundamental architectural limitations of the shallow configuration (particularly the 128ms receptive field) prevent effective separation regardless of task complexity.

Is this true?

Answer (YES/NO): NO